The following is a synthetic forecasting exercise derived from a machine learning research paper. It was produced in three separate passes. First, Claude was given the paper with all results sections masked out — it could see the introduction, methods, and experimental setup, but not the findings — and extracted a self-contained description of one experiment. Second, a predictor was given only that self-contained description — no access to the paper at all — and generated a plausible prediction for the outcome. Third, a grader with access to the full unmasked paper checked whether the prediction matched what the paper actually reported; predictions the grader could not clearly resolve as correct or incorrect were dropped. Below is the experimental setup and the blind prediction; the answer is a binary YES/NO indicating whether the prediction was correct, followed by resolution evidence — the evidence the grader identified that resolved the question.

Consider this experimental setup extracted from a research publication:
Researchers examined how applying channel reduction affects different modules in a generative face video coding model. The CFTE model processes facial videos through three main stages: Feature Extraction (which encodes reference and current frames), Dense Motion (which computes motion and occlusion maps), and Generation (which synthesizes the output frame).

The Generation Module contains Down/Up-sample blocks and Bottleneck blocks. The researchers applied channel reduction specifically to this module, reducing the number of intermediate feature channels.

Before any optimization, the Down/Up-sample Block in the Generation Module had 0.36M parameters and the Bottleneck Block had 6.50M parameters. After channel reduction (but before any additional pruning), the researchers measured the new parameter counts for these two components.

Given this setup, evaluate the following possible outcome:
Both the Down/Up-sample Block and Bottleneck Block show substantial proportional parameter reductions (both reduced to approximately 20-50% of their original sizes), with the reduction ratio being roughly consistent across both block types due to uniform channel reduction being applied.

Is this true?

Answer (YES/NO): YES